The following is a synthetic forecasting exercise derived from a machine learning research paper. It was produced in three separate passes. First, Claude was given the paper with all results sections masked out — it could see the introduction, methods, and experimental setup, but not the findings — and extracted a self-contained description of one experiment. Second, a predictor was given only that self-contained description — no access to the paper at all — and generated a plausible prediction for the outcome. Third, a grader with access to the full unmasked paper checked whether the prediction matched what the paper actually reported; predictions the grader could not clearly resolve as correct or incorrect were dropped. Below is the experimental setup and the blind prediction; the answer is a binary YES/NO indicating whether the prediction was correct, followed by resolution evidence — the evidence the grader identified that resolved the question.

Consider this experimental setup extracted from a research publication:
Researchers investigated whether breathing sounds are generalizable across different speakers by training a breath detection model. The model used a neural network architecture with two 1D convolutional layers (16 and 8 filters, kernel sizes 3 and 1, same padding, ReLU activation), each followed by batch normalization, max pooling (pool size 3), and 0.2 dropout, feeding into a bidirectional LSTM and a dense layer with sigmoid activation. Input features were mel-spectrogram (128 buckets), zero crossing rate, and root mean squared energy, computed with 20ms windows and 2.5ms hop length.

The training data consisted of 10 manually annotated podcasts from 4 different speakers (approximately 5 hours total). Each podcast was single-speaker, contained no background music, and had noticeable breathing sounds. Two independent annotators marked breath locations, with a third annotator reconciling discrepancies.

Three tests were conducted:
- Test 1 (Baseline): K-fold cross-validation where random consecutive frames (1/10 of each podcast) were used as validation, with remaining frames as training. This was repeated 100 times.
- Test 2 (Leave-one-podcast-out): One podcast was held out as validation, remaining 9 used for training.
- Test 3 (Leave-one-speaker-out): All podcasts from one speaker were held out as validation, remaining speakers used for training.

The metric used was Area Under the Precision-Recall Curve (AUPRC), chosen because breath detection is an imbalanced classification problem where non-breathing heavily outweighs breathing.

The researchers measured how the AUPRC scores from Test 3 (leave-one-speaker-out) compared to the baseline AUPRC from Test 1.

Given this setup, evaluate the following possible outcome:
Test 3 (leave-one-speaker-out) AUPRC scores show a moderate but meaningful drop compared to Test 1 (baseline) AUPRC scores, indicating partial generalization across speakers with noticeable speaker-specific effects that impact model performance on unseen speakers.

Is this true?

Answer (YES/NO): YES